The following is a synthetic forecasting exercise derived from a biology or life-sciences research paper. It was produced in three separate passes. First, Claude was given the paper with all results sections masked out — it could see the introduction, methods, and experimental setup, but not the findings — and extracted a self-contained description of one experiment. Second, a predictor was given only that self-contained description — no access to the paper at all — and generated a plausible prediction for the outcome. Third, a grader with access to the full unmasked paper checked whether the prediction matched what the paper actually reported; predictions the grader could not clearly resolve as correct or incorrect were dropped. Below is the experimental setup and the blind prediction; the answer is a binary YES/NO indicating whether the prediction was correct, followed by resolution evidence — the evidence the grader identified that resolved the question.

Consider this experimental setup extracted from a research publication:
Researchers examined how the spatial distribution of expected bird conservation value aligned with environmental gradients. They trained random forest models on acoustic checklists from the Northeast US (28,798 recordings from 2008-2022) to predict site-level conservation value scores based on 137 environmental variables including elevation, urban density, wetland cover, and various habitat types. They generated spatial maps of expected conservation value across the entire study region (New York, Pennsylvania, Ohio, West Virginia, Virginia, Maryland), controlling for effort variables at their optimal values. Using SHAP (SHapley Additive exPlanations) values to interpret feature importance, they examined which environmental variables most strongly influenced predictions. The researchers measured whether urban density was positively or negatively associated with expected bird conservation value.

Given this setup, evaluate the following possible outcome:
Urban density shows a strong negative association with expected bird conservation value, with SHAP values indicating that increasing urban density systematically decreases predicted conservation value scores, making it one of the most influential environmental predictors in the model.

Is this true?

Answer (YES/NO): YES